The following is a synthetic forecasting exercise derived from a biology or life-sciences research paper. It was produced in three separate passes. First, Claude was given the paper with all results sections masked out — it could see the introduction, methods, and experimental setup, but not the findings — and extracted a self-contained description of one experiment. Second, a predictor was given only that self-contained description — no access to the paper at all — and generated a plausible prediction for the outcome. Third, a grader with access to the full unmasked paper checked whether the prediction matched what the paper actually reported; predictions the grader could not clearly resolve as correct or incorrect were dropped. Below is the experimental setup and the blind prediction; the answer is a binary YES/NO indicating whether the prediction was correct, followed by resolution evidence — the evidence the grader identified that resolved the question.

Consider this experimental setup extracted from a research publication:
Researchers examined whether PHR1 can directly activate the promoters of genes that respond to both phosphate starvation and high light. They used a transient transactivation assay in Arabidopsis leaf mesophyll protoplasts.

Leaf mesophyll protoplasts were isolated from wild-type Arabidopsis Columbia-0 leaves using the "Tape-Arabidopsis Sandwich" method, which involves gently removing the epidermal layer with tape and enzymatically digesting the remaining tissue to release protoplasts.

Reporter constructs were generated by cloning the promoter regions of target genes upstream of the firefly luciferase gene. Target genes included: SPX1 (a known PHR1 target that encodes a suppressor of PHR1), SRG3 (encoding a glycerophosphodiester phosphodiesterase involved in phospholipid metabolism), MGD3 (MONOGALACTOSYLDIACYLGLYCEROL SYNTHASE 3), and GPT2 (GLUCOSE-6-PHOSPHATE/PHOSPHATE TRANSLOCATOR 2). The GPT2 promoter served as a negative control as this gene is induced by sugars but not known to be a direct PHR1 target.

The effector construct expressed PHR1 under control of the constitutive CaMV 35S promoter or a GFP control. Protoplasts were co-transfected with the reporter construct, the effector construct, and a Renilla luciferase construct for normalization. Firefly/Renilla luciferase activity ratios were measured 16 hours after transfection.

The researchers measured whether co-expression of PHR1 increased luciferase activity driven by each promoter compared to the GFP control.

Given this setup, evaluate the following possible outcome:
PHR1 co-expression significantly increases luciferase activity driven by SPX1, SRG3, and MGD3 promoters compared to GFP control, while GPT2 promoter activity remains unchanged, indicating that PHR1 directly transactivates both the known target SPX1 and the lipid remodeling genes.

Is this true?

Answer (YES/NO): NO